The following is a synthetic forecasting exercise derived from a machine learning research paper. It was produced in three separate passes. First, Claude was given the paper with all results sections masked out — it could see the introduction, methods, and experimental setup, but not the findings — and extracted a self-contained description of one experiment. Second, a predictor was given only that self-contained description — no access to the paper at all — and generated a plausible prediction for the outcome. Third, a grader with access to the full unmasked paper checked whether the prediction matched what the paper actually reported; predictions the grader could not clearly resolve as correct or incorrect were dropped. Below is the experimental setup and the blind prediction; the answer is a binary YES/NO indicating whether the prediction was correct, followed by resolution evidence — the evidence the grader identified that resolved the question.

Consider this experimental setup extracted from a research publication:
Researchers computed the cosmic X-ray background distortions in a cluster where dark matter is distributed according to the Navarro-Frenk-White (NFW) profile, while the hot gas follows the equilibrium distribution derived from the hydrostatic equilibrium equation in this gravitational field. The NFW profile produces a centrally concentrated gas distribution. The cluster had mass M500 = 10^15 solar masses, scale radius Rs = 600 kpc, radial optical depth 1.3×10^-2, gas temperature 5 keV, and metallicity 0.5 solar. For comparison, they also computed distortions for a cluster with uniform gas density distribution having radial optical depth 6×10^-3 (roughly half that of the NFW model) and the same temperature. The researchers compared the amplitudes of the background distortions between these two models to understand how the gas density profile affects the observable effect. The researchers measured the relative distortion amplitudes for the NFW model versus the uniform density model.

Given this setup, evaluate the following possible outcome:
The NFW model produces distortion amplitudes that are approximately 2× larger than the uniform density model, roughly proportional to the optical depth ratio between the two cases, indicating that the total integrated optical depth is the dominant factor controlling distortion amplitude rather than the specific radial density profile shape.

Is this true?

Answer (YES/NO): NO